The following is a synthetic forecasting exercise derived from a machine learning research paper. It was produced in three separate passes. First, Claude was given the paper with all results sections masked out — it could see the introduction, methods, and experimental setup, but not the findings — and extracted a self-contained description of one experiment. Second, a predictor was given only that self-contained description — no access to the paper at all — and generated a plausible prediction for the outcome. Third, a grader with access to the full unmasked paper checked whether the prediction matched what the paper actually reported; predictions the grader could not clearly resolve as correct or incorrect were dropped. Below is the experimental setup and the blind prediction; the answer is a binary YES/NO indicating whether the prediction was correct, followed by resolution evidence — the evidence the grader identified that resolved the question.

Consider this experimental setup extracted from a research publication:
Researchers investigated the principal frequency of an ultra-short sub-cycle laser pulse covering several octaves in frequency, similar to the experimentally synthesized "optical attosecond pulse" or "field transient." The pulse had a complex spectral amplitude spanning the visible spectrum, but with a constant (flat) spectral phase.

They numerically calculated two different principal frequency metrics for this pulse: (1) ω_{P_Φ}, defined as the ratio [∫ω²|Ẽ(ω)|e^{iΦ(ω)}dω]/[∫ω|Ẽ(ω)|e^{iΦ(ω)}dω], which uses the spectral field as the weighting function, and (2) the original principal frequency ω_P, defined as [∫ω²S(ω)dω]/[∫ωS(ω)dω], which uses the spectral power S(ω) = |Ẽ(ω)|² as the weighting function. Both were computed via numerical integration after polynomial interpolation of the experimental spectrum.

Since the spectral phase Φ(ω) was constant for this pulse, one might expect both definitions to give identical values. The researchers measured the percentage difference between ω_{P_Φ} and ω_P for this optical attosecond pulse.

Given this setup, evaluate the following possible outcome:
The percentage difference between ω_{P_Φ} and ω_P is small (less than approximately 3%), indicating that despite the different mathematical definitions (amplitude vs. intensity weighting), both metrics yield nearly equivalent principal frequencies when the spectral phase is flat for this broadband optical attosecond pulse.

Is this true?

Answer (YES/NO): NO